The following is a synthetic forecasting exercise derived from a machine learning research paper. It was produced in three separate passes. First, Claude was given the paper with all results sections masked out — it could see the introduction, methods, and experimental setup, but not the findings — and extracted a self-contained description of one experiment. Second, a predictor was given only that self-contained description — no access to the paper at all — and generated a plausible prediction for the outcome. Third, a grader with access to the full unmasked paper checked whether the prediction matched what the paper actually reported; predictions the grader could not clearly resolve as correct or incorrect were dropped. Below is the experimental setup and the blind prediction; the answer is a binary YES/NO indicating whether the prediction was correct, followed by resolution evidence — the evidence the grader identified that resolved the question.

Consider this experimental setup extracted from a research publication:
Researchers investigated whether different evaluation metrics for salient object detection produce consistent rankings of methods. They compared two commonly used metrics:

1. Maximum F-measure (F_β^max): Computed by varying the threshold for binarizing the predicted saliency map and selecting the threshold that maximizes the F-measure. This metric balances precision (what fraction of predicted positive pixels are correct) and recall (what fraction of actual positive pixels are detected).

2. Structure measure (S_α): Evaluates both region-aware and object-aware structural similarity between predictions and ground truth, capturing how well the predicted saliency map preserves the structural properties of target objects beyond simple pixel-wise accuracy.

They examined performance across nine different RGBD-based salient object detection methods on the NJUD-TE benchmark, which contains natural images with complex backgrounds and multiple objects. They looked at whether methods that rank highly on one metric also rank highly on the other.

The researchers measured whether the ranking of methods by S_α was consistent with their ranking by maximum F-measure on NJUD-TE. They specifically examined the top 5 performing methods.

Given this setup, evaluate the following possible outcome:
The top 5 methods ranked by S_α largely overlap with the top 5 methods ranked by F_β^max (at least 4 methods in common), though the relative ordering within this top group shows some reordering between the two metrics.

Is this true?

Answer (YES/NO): NO